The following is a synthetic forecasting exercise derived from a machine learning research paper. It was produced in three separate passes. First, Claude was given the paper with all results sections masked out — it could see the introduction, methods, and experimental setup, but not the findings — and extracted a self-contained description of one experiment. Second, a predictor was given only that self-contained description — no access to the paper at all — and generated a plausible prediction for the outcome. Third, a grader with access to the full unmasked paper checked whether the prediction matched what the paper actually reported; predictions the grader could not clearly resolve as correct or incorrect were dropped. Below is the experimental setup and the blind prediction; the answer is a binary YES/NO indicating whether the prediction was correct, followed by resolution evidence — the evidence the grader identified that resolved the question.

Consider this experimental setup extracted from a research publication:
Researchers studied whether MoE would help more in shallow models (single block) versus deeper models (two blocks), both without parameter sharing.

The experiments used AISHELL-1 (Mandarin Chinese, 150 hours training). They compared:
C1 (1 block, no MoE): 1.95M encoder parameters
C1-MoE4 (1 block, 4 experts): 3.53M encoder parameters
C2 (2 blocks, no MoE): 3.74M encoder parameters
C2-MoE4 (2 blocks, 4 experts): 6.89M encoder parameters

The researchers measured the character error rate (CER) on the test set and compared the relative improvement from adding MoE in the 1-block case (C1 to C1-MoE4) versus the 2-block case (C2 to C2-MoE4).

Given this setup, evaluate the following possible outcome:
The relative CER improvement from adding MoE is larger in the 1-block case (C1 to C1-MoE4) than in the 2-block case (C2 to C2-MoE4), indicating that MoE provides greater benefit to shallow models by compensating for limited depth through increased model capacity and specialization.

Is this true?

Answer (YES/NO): NO